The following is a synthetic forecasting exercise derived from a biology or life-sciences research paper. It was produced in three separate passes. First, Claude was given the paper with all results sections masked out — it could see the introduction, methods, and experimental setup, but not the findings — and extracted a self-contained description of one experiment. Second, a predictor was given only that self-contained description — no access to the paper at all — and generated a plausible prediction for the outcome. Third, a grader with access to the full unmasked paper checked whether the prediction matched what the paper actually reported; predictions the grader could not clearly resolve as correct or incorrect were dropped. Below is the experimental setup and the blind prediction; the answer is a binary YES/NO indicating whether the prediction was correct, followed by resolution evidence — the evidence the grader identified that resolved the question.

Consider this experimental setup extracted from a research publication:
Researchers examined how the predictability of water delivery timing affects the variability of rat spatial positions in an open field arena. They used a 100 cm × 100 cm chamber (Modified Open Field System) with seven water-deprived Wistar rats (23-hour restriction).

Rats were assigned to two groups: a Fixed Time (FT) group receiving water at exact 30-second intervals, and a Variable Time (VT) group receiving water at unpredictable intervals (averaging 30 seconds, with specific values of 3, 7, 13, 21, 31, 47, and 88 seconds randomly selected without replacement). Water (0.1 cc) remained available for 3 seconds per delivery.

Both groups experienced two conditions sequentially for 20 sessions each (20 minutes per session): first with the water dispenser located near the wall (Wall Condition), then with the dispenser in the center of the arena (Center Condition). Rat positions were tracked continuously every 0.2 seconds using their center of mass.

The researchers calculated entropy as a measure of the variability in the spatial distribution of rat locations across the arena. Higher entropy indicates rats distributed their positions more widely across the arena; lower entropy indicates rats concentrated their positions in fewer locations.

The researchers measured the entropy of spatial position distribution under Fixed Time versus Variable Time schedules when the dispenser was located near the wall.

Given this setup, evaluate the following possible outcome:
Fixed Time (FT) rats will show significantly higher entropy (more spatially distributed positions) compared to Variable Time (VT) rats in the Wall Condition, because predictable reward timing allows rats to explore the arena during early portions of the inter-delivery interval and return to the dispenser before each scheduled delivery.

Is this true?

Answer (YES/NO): YES